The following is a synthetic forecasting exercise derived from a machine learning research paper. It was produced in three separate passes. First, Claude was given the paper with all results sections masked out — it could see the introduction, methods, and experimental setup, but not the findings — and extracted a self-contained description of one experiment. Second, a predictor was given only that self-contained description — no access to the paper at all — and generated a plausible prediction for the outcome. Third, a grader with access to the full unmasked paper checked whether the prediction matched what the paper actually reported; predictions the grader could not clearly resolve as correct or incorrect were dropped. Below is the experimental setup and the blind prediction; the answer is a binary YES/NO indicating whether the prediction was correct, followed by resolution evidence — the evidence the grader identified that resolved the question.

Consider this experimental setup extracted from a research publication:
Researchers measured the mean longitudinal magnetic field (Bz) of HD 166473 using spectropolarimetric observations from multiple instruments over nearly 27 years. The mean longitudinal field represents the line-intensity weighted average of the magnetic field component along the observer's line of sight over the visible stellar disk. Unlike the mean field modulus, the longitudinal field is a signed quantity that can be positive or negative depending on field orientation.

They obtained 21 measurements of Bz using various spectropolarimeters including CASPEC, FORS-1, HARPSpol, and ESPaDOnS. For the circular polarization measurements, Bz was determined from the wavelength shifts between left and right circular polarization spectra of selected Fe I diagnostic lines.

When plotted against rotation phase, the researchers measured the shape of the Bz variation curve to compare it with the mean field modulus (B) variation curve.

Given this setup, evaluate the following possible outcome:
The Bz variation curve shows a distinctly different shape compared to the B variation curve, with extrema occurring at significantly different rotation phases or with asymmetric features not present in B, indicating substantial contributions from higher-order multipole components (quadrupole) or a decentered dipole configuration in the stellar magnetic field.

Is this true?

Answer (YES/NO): NO